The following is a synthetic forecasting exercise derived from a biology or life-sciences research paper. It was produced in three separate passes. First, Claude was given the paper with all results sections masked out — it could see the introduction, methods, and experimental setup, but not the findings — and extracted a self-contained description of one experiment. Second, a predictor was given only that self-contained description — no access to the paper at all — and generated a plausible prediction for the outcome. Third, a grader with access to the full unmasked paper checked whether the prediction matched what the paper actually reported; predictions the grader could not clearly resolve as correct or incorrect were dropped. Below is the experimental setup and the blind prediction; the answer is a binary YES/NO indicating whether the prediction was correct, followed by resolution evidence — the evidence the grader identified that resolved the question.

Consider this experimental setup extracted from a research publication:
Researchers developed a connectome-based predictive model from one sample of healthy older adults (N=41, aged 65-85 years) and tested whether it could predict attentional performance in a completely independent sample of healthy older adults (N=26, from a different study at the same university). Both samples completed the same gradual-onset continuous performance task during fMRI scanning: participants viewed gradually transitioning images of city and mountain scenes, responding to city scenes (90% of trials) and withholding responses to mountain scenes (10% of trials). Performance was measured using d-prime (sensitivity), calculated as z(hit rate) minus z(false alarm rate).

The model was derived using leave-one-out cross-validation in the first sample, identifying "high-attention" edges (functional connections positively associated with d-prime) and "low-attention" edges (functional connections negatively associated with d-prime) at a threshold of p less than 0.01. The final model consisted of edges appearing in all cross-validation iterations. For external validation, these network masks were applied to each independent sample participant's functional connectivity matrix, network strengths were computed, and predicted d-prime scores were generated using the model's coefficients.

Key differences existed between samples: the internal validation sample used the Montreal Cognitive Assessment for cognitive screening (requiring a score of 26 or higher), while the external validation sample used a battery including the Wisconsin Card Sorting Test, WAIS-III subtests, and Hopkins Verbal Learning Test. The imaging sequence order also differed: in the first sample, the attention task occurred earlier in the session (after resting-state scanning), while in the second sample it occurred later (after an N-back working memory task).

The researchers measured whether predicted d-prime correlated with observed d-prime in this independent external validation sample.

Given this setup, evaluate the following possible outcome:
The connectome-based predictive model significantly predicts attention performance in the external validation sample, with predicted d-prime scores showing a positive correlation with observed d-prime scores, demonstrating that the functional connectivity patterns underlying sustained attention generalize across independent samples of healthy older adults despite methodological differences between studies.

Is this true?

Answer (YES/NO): YES